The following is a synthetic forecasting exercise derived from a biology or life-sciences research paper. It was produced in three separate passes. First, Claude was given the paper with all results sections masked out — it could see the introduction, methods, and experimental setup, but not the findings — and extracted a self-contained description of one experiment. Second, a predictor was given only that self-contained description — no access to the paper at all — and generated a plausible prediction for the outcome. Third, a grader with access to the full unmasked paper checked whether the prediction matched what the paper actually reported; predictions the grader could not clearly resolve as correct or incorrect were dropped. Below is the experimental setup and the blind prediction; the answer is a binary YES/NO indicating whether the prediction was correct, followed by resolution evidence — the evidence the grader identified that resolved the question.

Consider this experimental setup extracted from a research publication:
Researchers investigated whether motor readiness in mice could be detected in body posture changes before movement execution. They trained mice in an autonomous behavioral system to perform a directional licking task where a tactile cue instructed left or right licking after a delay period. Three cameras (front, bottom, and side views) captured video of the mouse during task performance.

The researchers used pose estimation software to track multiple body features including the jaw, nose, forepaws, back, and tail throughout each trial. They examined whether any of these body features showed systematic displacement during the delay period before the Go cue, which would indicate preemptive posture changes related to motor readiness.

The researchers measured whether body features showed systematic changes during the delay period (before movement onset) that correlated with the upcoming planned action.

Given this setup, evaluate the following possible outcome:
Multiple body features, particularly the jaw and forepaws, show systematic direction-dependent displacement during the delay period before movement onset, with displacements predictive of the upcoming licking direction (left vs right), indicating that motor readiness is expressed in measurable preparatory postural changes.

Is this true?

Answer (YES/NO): NO